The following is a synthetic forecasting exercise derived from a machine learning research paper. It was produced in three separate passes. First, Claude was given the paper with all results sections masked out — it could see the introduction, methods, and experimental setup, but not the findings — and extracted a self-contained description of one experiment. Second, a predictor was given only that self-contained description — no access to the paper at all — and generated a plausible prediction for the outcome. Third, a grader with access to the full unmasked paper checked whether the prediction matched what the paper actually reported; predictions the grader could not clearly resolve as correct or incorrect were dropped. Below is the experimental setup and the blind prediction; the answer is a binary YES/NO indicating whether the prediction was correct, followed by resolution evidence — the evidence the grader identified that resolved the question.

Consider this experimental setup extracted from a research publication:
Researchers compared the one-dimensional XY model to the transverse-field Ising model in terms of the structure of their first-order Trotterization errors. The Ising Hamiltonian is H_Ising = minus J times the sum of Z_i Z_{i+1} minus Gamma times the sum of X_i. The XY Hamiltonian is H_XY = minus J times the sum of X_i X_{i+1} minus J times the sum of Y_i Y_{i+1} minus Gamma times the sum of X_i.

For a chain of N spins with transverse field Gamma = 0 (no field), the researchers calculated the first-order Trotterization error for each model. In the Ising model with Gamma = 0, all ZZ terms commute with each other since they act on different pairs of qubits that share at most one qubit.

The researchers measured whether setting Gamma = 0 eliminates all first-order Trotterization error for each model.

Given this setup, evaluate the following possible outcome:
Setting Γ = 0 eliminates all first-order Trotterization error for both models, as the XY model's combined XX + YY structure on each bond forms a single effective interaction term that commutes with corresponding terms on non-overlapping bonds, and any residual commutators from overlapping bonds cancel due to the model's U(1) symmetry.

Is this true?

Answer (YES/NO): NO